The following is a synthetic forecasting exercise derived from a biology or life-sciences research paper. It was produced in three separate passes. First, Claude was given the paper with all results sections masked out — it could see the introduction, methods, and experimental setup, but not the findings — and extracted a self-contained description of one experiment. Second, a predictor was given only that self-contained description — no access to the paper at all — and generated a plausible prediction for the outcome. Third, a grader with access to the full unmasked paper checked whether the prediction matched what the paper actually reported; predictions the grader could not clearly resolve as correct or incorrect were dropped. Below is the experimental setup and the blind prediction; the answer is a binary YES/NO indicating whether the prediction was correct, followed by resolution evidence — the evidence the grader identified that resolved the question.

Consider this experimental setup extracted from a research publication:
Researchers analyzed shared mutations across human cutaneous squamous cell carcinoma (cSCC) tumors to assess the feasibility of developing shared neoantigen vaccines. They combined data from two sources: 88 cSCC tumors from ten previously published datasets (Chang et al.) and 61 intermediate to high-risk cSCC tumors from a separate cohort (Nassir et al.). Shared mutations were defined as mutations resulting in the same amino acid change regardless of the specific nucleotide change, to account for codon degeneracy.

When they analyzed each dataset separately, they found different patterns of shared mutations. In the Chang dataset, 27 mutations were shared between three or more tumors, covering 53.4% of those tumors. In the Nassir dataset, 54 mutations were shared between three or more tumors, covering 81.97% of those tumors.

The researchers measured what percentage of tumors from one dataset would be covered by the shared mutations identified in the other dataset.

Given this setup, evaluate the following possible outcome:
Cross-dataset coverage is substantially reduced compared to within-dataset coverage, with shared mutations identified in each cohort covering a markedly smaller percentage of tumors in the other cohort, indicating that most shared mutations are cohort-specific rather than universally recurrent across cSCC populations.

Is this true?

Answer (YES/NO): YES